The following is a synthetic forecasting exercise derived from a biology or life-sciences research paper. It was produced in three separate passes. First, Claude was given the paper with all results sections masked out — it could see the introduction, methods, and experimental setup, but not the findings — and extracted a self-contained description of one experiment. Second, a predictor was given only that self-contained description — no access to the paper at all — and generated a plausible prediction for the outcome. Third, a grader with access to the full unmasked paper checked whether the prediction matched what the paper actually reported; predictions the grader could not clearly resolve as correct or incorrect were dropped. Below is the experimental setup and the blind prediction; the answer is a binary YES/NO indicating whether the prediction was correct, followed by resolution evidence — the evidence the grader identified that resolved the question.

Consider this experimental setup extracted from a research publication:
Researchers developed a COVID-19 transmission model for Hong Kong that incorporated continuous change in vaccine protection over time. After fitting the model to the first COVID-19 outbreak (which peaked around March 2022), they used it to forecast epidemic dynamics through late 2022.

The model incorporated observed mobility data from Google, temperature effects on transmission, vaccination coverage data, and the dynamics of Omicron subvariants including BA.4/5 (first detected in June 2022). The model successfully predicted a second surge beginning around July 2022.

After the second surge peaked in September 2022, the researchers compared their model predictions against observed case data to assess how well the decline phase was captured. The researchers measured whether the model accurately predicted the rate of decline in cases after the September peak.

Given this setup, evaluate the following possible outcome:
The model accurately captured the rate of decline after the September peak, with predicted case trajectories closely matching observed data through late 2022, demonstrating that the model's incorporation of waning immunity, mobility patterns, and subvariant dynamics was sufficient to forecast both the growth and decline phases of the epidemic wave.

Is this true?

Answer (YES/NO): NO